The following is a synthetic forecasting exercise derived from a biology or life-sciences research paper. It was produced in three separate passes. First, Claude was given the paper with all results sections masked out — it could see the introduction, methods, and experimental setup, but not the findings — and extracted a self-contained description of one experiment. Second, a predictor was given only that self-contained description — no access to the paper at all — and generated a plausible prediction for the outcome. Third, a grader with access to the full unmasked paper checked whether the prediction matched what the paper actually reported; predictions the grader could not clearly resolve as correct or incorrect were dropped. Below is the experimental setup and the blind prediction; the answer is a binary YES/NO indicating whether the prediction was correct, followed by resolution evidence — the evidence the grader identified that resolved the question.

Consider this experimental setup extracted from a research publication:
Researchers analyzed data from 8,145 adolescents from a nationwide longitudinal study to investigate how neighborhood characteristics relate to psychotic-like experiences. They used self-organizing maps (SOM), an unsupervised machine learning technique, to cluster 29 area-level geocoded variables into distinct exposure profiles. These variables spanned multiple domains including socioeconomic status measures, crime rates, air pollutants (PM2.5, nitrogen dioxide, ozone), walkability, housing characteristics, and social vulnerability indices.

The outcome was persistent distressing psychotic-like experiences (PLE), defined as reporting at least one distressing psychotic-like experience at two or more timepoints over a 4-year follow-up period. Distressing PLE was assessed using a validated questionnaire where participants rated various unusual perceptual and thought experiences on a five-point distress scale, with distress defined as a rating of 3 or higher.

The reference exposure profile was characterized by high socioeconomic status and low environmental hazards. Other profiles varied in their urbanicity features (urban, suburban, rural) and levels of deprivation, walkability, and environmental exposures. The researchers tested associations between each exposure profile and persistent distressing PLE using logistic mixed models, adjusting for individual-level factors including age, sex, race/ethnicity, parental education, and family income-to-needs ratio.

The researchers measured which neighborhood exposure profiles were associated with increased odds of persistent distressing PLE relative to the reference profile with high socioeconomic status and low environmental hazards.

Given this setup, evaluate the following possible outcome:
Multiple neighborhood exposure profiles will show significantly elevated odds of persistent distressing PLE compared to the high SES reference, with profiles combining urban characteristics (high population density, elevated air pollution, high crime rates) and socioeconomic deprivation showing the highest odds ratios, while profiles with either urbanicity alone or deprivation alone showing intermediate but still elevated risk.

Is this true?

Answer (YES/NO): NO